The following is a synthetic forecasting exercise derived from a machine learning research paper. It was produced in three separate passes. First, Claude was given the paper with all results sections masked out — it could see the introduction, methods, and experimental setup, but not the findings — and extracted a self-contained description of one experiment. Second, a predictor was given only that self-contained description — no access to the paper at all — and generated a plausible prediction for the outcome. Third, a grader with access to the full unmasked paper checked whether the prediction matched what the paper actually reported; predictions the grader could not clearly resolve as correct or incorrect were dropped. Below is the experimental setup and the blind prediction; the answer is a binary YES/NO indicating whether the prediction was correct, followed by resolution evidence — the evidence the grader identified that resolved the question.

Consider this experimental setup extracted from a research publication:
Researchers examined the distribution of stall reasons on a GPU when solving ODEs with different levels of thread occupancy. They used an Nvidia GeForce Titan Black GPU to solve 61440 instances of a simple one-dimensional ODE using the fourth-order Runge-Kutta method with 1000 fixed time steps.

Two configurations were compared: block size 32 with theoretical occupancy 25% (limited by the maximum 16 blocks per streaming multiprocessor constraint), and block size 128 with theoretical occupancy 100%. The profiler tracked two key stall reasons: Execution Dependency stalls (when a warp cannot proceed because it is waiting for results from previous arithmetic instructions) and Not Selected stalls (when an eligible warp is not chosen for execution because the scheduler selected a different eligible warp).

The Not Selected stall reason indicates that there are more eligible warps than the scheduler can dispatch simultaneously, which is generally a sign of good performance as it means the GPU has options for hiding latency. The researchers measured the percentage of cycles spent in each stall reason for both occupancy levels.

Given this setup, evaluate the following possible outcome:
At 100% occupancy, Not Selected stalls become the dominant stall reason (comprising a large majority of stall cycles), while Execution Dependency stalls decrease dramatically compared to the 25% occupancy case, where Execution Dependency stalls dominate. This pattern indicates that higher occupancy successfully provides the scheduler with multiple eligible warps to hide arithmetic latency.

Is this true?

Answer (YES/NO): YES